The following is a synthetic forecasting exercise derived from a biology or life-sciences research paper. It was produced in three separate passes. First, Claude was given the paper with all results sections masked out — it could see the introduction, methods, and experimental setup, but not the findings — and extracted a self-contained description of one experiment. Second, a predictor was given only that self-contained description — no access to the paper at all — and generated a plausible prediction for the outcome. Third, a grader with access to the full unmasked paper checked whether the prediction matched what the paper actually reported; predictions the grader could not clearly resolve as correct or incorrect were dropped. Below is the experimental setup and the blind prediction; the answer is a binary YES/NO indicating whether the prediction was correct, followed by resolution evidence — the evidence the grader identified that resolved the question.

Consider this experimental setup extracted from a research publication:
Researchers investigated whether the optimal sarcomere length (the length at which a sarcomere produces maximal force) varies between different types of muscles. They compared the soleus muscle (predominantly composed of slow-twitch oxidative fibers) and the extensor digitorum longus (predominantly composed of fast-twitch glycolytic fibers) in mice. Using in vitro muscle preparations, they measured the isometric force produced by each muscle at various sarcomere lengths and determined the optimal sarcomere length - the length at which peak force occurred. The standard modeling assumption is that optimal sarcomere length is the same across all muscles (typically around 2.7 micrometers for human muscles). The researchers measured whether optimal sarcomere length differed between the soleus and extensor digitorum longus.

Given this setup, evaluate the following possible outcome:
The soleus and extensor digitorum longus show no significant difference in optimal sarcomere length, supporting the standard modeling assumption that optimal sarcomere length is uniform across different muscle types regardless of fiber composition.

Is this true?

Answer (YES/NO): NO